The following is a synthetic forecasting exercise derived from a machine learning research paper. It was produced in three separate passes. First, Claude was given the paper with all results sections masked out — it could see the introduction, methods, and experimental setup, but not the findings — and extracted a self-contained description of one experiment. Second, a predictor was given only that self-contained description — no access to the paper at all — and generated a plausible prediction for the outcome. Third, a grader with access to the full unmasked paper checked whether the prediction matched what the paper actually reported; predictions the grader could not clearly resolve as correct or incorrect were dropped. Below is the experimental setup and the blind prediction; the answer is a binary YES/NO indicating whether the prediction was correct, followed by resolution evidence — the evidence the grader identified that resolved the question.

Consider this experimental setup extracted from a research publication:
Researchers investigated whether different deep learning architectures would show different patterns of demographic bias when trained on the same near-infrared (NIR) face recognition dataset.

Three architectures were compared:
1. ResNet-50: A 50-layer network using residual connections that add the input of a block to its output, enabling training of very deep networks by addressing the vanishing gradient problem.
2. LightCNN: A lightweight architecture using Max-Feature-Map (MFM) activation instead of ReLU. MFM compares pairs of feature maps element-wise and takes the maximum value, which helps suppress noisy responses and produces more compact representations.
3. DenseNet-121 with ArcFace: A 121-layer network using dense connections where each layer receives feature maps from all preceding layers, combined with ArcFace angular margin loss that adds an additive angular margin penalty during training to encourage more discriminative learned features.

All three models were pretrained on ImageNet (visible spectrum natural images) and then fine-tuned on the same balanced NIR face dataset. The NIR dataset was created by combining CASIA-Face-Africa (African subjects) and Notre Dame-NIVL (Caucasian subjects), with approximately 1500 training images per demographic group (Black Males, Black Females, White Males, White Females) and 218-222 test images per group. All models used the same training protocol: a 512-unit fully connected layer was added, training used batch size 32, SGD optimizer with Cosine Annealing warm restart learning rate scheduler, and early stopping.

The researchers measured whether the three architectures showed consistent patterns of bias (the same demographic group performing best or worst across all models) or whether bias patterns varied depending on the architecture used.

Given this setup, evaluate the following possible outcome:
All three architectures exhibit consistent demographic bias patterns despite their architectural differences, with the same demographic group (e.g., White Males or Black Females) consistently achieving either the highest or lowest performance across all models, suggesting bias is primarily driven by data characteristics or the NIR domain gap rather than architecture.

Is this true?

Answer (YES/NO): YES